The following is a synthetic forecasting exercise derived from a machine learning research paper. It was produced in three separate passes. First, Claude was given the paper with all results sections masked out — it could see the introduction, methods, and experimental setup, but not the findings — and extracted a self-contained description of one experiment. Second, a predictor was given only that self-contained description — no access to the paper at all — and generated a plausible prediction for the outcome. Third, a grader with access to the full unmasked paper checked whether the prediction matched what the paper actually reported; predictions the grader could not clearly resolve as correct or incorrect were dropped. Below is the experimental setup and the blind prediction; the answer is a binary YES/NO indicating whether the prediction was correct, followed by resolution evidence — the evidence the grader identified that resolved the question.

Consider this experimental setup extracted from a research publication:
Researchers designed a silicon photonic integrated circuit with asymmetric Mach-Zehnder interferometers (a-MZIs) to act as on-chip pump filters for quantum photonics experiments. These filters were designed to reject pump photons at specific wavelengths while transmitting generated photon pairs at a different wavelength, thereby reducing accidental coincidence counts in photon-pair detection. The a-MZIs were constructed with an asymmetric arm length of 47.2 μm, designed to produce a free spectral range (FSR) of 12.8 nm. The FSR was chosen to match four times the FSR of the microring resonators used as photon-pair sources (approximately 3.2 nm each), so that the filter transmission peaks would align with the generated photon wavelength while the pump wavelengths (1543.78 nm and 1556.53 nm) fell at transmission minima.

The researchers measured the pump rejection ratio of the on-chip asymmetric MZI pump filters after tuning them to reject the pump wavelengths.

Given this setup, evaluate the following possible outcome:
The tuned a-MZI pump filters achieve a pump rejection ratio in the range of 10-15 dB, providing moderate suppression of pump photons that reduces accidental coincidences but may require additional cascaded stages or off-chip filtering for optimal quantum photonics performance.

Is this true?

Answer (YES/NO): NO